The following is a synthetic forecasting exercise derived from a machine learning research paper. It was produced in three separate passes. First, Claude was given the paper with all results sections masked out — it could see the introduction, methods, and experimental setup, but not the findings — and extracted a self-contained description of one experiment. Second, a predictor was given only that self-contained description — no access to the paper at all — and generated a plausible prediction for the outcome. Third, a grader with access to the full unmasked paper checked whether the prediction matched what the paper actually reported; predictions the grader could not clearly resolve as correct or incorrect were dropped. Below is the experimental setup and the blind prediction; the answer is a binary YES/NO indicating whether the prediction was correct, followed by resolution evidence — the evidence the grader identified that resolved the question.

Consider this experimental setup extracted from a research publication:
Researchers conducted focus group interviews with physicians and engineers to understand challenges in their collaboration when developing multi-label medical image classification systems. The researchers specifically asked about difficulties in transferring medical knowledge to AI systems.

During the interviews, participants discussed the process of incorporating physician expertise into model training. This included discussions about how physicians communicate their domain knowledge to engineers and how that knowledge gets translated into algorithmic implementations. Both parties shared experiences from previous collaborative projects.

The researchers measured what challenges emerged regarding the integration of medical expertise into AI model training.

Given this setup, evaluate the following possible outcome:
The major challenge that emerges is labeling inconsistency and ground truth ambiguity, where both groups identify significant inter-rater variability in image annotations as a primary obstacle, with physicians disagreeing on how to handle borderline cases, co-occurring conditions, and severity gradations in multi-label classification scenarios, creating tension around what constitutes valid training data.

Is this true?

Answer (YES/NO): NO